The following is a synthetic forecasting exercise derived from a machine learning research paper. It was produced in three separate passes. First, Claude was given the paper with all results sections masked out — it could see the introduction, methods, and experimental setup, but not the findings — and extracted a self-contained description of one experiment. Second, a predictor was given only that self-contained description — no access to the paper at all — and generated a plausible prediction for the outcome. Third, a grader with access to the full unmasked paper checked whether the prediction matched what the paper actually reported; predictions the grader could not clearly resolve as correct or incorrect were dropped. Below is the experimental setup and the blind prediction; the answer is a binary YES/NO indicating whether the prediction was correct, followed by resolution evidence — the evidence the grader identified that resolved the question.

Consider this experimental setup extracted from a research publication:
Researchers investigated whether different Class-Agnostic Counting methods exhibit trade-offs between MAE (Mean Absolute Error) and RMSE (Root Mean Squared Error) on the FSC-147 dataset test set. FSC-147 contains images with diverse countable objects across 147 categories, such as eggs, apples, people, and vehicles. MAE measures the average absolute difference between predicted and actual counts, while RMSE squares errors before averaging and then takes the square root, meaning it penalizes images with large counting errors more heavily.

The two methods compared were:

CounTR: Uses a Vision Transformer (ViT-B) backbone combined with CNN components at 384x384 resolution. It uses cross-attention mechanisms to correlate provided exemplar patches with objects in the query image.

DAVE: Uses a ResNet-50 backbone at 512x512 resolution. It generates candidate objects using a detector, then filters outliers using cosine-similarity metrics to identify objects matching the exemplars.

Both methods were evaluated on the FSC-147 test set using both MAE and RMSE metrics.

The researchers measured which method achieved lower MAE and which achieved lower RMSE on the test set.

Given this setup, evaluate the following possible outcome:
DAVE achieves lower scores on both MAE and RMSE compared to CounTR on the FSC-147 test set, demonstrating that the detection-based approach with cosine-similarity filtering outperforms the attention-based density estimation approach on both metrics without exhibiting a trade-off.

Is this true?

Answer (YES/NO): NO